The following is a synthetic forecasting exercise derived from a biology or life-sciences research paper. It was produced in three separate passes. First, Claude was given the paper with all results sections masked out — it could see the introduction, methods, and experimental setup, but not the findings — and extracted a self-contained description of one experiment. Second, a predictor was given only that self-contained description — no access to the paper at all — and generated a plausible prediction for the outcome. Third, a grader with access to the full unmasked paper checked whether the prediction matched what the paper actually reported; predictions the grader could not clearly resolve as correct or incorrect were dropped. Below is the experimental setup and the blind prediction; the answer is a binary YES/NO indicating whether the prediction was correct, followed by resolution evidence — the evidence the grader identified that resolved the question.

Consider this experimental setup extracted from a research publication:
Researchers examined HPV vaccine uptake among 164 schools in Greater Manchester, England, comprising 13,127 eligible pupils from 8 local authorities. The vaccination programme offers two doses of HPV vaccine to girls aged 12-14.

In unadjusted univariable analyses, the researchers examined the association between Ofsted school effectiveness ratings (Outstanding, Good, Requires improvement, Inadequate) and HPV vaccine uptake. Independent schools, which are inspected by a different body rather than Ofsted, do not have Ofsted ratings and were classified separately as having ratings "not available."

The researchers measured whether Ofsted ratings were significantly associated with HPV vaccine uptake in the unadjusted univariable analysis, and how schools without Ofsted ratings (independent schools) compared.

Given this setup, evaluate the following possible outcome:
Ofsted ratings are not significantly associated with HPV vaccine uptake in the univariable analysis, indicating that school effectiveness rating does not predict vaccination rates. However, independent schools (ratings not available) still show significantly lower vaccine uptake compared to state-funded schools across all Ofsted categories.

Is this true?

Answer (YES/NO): NO